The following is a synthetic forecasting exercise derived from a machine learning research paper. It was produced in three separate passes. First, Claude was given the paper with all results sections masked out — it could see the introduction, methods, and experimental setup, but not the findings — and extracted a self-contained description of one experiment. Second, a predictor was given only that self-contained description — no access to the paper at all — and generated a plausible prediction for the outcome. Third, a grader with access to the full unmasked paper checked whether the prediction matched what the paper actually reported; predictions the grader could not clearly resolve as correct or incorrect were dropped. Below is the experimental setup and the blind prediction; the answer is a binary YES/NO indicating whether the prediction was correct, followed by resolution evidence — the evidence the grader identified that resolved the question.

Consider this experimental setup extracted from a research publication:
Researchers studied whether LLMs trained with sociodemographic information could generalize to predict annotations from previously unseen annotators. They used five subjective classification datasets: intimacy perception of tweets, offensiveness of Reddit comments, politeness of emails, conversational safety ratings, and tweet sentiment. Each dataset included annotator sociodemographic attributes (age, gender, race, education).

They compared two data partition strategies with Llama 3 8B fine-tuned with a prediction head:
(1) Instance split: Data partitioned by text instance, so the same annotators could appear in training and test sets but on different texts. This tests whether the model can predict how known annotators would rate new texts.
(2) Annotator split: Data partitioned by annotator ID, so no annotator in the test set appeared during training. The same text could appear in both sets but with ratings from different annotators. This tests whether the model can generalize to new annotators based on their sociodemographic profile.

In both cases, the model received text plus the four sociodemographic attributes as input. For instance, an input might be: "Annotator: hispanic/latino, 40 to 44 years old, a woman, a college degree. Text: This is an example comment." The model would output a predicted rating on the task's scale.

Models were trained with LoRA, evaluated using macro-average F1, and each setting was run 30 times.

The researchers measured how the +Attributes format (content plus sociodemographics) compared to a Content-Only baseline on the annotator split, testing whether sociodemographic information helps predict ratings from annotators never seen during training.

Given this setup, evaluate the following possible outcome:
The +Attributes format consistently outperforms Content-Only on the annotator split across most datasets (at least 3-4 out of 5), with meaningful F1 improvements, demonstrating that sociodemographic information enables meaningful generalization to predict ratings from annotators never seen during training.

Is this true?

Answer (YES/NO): NO